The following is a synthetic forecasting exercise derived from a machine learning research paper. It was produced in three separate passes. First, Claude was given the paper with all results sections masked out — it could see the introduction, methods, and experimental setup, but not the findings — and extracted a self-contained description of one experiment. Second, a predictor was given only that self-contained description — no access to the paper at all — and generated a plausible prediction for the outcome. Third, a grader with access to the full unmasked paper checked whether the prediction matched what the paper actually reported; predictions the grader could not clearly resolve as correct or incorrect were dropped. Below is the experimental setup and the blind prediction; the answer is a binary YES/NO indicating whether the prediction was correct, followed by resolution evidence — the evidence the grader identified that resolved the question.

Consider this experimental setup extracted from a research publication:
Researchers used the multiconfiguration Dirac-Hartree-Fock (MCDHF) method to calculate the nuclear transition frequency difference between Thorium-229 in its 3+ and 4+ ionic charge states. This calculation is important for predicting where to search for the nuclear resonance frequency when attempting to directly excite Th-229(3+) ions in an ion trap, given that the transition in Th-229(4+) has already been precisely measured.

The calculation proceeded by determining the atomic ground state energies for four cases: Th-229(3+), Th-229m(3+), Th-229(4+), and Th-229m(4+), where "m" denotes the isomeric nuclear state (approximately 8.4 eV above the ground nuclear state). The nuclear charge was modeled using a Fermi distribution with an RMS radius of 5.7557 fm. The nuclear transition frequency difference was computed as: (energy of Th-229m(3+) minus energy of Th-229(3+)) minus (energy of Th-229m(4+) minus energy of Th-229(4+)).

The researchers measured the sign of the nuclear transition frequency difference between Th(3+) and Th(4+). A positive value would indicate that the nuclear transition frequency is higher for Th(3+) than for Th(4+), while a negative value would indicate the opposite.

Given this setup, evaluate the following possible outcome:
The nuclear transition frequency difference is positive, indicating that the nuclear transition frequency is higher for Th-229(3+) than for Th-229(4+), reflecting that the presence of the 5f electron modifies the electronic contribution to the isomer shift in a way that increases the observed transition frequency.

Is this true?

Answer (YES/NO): NO